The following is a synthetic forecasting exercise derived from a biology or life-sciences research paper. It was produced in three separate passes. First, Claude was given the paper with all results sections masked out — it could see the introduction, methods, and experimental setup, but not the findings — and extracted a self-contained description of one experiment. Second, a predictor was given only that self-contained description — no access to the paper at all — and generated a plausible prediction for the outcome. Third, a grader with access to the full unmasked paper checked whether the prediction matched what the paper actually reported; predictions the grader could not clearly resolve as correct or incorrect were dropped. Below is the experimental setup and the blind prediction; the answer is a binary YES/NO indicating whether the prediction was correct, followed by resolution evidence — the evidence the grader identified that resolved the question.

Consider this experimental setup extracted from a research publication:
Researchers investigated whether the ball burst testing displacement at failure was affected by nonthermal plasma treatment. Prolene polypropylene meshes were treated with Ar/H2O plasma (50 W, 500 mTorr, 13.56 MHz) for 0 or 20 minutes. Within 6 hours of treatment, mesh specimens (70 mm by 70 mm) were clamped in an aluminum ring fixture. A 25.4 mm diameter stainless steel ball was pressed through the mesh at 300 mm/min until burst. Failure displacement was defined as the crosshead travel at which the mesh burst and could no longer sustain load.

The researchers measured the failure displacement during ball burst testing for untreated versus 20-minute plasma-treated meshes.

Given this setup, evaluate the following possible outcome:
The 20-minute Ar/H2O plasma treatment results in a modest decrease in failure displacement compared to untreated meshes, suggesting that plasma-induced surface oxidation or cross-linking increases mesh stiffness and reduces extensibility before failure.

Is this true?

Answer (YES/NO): NO